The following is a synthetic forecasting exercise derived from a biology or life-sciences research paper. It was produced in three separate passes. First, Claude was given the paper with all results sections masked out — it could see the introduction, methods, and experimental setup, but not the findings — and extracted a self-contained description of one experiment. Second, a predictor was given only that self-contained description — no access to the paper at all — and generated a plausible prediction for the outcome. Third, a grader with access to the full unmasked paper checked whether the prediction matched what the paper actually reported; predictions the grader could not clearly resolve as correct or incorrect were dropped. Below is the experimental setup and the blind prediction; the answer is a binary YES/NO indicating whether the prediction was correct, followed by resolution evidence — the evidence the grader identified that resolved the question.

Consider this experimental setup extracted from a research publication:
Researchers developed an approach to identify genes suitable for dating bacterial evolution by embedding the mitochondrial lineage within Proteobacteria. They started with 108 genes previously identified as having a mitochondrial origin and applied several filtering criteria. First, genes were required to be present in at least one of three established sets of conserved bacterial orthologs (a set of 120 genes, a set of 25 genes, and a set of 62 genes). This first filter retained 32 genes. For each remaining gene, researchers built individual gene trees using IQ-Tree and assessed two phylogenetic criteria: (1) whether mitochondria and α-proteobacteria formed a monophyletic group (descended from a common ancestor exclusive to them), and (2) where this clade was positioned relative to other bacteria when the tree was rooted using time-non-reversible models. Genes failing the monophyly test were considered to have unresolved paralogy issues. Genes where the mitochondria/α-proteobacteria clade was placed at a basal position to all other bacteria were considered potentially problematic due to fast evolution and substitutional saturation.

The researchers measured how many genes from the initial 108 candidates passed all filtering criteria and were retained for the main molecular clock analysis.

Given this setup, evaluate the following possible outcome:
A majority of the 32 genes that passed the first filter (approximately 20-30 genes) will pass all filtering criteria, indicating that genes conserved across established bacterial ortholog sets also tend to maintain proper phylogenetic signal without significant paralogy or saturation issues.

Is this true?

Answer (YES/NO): NO